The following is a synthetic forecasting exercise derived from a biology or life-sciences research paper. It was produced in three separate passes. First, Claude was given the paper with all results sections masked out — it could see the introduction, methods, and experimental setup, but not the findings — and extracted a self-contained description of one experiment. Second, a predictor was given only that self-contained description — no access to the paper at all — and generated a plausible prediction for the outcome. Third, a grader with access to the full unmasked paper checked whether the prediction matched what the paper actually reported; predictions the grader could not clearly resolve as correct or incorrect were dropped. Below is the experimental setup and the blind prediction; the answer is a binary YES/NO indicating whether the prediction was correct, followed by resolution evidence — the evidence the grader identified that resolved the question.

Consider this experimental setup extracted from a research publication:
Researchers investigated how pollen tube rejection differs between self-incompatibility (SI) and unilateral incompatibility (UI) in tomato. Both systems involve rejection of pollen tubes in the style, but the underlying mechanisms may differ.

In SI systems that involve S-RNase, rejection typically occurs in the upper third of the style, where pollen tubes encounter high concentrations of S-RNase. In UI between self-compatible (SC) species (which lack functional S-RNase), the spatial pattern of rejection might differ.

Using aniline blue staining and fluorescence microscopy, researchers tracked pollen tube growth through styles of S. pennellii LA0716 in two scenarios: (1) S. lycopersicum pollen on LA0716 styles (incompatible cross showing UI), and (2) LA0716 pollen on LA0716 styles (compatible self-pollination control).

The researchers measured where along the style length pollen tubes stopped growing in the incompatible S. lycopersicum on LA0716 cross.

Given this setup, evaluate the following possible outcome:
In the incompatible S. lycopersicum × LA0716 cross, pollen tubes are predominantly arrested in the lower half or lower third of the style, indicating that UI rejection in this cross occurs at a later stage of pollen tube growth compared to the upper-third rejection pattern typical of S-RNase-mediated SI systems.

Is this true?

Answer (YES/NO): NO